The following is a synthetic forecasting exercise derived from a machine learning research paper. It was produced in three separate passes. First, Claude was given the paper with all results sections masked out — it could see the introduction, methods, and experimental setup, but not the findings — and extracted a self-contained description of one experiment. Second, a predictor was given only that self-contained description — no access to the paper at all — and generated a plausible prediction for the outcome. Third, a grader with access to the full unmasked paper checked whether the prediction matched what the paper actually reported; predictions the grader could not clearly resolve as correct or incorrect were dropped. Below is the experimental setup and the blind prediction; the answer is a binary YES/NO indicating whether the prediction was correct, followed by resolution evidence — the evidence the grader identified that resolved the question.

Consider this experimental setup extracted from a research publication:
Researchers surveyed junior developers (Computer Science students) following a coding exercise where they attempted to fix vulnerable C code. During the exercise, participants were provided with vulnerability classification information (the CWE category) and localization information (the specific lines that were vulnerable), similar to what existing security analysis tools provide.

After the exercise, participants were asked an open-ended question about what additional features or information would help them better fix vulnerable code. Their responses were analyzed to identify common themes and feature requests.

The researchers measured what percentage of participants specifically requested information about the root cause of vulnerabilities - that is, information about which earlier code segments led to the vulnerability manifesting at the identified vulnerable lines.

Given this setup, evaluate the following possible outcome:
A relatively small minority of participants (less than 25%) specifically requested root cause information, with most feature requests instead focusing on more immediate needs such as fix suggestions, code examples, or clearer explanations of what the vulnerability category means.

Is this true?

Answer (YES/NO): YES